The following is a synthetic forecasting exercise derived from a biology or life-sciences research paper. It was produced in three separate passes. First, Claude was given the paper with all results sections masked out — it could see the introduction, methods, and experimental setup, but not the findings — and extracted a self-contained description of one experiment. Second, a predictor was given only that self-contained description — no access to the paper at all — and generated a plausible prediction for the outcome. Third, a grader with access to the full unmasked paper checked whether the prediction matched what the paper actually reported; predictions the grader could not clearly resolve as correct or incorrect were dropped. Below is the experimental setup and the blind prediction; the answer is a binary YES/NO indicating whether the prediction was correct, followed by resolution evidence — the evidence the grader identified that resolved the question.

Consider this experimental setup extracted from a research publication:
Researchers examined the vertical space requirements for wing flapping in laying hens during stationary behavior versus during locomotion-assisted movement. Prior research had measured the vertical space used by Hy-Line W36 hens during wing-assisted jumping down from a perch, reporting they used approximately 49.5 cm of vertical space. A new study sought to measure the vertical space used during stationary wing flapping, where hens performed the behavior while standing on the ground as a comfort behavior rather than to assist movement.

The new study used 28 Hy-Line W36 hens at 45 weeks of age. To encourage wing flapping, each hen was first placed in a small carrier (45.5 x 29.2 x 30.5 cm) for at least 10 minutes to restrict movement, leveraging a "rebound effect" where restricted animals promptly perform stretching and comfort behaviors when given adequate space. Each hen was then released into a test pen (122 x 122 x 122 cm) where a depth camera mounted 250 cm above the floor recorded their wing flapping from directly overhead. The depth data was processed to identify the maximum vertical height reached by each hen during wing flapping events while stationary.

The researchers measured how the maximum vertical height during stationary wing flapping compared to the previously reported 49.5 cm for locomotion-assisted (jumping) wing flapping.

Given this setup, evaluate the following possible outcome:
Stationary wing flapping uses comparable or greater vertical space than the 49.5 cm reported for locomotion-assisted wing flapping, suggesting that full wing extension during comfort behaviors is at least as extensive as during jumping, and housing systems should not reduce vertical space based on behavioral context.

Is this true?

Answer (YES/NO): YES